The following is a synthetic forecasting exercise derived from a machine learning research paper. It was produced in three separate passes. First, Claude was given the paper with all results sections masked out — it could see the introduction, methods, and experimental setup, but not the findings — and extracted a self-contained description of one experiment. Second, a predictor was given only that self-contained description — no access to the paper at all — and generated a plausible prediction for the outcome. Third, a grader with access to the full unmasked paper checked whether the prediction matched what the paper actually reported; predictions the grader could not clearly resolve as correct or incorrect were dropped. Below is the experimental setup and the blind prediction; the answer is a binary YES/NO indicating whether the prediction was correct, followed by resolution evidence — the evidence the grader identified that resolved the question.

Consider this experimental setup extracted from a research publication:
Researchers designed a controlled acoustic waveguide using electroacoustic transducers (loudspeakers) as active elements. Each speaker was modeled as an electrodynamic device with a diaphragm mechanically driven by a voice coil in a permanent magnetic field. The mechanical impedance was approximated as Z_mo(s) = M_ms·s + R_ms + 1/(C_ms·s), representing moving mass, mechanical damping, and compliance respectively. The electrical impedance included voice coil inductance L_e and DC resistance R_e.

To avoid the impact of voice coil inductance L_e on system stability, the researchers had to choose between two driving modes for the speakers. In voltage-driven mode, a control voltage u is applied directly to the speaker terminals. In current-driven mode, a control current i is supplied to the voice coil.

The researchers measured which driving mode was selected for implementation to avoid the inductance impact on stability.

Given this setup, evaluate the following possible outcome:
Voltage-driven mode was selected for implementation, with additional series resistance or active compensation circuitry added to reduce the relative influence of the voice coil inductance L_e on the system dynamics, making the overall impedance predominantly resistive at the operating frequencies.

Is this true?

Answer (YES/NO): NO